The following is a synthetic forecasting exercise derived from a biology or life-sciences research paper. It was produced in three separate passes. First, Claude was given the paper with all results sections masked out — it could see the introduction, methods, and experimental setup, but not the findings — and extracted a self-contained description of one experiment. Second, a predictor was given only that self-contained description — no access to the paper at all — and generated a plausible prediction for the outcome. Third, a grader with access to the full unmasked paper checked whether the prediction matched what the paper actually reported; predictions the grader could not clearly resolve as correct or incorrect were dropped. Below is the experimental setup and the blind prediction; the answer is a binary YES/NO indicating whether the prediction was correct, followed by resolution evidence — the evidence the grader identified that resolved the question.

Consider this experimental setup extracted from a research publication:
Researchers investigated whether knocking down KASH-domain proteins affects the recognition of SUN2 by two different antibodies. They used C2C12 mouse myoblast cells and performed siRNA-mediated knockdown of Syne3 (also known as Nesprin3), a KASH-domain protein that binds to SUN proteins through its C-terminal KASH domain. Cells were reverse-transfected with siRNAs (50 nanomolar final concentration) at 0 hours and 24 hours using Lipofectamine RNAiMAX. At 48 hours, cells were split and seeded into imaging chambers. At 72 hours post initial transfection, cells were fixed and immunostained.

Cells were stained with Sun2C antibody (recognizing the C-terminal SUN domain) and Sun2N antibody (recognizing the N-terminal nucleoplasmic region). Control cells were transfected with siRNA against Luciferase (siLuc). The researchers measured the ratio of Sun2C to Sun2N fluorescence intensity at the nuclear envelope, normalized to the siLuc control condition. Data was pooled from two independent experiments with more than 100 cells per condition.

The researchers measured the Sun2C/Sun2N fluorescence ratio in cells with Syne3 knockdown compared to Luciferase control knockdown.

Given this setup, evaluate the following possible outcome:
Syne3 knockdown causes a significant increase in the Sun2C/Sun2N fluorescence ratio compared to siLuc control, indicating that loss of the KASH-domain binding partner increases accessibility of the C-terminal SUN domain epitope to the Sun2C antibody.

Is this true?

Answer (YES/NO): YES